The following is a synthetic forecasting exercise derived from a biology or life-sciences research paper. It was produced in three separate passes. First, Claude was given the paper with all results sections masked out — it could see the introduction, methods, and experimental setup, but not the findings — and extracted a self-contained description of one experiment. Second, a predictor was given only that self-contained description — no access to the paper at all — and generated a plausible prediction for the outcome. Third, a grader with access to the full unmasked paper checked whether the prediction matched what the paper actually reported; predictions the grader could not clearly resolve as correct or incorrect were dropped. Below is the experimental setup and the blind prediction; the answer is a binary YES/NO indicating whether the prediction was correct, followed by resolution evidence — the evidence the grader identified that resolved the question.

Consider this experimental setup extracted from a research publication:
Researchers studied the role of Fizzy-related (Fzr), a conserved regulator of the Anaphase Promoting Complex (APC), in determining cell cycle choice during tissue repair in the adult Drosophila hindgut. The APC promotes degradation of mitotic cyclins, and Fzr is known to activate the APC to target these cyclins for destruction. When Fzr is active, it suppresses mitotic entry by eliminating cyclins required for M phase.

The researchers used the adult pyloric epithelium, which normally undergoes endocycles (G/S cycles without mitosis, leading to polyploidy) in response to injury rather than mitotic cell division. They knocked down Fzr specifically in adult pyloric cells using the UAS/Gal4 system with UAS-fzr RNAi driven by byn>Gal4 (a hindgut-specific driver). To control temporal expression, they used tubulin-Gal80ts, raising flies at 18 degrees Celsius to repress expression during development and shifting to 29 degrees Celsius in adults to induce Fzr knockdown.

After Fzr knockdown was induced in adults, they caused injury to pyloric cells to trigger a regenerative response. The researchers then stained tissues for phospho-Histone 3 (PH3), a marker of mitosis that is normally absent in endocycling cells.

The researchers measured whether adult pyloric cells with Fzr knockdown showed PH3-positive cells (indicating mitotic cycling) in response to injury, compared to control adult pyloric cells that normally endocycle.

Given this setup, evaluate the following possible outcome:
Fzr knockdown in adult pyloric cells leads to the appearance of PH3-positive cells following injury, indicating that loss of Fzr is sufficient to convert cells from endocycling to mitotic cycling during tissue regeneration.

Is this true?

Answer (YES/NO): YES